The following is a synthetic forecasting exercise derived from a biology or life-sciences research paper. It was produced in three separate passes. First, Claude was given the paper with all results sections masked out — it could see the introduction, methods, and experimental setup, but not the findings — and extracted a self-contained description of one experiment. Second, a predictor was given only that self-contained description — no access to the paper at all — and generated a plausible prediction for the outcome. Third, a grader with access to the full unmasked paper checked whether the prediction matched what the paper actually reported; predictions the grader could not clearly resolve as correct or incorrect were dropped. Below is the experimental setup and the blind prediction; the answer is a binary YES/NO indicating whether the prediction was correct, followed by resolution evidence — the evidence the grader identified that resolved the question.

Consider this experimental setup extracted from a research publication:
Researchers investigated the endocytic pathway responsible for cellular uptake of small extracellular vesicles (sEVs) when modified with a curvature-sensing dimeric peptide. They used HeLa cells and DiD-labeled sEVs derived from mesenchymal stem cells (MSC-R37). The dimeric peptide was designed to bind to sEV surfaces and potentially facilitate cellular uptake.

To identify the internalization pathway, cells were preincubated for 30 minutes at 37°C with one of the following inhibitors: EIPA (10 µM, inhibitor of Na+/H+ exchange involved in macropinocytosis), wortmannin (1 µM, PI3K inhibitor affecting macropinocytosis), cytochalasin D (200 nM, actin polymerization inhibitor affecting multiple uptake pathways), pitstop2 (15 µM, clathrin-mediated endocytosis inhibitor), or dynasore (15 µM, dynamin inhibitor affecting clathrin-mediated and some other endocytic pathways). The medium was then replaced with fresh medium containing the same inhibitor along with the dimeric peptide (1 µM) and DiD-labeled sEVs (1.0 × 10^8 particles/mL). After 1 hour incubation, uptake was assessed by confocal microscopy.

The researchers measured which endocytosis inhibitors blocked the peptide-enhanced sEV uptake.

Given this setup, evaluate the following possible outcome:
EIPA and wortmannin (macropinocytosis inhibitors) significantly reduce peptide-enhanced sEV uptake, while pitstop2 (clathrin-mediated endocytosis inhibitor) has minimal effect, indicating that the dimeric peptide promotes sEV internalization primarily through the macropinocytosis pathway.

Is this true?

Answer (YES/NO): NO